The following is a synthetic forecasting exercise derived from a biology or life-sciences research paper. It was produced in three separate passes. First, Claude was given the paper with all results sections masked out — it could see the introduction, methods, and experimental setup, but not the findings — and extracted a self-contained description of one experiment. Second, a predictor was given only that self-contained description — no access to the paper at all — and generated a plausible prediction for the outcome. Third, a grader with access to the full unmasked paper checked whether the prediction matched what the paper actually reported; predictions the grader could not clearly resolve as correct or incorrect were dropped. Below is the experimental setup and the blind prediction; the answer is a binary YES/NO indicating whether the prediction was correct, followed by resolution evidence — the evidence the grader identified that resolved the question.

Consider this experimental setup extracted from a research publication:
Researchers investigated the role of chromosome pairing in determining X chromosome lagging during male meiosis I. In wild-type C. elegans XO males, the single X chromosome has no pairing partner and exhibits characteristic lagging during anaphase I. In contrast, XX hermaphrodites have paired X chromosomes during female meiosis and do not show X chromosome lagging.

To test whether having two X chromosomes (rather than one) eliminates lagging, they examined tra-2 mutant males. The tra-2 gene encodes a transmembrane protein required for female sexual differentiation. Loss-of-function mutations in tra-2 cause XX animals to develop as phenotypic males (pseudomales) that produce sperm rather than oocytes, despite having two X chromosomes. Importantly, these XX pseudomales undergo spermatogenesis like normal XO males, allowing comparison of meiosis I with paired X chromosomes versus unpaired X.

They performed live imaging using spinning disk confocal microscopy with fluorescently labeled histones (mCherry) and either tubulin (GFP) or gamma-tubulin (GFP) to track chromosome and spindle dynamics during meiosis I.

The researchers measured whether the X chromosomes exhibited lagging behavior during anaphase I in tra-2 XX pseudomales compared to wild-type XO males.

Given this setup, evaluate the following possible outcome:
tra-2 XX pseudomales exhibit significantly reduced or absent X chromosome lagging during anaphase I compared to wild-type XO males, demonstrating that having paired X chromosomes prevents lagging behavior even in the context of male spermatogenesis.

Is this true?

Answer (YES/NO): YES